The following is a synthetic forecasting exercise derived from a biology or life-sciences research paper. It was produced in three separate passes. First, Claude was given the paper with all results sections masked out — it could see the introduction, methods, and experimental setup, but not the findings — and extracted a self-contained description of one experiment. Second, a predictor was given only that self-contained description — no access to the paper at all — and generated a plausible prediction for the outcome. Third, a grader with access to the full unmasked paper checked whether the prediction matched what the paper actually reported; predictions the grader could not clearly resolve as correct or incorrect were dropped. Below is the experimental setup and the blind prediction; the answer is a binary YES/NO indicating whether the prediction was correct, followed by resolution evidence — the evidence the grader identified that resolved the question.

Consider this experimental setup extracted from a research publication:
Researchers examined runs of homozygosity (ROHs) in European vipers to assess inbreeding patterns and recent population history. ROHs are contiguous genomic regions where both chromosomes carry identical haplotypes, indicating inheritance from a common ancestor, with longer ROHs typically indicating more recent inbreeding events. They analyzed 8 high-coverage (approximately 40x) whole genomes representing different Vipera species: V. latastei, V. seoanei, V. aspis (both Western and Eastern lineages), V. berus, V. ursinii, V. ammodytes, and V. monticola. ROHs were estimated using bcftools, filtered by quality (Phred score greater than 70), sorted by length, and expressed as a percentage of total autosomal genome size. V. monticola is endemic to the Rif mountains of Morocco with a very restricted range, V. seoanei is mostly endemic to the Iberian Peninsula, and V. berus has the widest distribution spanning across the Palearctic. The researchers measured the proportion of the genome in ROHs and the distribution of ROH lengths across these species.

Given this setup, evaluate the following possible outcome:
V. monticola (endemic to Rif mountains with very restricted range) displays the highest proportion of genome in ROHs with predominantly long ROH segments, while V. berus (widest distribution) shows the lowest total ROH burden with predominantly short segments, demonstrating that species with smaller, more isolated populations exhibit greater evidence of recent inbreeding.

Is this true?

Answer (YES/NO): NO